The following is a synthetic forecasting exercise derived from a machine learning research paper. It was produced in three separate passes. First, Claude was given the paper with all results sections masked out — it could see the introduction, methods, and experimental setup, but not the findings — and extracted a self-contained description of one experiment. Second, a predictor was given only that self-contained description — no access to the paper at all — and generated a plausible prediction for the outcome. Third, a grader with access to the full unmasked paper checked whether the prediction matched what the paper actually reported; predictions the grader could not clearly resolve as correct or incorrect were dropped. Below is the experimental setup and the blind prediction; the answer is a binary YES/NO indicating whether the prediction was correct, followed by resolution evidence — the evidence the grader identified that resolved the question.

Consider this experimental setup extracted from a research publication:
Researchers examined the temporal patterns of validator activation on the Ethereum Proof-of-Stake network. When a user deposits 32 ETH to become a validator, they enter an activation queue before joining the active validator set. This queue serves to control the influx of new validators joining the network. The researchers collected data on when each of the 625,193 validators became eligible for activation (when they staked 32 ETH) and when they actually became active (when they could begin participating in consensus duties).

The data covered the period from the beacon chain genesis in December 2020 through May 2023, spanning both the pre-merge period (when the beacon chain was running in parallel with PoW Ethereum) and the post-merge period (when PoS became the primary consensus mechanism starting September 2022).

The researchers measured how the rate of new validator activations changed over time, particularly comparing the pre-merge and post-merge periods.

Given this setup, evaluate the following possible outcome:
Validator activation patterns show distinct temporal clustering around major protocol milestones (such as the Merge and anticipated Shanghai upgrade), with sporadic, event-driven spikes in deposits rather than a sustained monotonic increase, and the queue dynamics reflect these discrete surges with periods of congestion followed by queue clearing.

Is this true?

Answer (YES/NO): NO